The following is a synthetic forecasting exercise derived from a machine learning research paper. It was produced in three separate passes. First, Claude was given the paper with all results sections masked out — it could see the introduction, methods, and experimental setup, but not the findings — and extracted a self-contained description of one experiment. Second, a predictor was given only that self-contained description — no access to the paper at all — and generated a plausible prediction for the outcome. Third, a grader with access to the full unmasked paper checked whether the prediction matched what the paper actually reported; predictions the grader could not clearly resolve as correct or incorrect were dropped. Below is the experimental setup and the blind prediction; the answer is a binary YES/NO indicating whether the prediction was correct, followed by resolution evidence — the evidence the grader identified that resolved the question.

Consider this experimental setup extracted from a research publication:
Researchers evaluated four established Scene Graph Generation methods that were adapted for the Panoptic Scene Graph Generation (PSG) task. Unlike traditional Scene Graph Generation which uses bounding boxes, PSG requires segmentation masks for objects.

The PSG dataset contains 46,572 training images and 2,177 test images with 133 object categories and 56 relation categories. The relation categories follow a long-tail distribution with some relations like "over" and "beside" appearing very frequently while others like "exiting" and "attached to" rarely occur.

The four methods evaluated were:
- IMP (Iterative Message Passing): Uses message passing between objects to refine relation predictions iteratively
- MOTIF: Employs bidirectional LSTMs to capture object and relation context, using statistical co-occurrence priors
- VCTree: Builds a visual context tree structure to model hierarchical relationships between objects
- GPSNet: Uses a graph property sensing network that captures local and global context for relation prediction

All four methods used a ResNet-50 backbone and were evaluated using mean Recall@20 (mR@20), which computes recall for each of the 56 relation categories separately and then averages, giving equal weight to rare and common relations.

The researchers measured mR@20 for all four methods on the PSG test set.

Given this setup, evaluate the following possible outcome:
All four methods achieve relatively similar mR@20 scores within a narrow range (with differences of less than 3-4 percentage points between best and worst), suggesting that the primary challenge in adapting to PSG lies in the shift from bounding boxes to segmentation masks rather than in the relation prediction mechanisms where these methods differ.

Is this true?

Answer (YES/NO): YES